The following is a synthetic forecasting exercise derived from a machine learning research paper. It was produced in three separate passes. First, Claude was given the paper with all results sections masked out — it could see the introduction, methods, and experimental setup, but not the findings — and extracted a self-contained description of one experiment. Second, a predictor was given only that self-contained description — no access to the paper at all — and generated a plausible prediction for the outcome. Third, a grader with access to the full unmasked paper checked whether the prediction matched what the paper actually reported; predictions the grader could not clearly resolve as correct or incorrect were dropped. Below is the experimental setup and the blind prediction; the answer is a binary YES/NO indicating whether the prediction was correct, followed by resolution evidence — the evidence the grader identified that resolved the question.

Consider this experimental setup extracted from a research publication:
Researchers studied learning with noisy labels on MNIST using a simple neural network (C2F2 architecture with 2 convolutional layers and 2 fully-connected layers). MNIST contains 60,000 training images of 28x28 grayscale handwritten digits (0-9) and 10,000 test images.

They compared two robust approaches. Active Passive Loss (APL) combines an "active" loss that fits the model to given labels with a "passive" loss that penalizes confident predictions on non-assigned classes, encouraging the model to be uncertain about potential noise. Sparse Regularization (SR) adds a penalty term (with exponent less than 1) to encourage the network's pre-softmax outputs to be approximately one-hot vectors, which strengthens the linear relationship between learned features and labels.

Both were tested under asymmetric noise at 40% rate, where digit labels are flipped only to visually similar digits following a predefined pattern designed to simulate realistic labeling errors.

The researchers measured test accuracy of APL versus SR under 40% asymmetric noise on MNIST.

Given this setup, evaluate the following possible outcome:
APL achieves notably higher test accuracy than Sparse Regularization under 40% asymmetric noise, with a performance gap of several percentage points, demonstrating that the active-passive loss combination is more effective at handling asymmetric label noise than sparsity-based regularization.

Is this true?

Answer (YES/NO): NO